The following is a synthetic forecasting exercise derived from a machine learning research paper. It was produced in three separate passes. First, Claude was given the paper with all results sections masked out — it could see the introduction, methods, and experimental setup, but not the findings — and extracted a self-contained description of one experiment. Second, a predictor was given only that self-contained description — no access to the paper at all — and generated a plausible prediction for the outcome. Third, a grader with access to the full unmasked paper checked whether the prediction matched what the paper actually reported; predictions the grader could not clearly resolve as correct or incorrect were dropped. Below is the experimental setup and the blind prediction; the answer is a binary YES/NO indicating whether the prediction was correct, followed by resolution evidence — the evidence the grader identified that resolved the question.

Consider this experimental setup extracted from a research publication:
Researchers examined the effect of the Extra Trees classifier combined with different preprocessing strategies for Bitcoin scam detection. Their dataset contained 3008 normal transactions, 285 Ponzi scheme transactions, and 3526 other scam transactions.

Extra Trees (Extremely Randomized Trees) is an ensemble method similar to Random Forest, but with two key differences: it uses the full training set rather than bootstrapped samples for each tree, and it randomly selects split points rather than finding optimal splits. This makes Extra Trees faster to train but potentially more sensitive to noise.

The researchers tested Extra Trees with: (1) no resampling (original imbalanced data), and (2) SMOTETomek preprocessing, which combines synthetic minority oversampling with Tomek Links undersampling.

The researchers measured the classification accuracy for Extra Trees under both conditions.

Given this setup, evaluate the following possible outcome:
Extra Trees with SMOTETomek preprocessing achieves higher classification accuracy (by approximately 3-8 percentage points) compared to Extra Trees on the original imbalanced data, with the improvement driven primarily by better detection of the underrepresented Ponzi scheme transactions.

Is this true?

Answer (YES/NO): NO